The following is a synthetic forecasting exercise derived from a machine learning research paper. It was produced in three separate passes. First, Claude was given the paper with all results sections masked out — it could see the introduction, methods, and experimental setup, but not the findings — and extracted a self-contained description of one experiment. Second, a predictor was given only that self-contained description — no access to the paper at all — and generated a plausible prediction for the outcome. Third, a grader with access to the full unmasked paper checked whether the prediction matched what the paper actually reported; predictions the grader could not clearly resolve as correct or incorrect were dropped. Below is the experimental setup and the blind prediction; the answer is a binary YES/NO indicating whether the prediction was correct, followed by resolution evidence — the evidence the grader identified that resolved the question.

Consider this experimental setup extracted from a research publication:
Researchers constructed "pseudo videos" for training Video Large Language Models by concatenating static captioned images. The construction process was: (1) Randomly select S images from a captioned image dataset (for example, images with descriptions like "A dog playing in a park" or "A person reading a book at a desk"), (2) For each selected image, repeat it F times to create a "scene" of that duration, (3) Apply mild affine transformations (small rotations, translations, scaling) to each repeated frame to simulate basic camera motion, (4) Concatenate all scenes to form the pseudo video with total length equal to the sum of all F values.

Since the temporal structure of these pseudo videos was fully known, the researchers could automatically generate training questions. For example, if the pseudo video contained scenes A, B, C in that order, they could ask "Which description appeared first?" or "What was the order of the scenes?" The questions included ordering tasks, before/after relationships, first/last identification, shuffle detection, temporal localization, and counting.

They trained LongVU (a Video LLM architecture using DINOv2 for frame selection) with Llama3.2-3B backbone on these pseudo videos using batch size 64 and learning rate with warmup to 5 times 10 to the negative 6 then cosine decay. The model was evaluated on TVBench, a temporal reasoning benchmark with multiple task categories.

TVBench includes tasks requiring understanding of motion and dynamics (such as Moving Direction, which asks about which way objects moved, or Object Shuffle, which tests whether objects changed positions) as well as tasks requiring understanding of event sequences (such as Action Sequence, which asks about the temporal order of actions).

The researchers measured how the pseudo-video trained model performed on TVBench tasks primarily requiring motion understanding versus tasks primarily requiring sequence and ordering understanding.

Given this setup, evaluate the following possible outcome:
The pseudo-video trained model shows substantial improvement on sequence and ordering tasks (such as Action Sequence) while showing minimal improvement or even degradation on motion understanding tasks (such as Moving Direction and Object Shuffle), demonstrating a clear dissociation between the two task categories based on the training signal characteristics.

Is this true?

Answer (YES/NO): NO